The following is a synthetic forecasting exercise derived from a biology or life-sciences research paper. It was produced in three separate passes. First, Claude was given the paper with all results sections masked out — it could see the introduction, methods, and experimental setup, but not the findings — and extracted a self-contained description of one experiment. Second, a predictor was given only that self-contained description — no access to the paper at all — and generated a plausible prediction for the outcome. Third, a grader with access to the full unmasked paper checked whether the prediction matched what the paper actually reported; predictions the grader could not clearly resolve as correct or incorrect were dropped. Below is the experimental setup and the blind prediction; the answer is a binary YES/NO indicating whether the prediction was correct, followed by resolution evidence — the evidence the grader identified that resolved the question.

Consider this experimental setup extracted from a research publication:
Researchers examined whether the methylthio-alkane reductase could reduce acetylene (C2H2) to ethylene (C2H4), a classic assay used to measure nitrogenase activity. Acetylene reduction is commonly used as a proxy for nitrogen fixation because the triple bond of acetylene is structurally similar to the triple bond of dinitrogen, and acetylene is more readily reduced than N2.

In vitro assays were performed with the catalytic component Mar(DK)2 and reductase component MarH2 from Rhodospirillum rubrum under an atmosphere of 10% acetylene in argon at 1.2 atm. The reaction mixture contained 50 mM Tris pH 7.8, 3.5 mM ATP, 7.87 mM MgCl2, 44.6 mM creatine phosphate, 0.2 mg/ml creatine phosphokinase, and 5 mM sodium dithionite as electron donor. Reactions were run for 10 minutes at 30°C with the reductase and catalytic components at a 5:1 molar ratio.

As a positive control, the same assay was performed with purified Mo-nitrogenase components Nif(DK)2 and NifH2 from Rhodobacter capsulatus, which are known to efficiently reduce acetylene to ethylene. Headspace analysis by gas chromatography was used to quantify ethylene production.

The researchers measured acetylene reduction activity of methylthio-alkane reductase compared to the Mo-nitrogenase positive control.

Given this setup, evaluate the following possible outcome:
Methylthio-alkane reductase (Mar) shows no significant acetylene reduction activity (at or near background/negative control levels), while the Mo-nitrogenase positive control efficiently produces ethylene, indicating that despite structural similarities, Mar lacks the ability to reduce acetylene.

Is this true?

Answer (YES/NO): NO